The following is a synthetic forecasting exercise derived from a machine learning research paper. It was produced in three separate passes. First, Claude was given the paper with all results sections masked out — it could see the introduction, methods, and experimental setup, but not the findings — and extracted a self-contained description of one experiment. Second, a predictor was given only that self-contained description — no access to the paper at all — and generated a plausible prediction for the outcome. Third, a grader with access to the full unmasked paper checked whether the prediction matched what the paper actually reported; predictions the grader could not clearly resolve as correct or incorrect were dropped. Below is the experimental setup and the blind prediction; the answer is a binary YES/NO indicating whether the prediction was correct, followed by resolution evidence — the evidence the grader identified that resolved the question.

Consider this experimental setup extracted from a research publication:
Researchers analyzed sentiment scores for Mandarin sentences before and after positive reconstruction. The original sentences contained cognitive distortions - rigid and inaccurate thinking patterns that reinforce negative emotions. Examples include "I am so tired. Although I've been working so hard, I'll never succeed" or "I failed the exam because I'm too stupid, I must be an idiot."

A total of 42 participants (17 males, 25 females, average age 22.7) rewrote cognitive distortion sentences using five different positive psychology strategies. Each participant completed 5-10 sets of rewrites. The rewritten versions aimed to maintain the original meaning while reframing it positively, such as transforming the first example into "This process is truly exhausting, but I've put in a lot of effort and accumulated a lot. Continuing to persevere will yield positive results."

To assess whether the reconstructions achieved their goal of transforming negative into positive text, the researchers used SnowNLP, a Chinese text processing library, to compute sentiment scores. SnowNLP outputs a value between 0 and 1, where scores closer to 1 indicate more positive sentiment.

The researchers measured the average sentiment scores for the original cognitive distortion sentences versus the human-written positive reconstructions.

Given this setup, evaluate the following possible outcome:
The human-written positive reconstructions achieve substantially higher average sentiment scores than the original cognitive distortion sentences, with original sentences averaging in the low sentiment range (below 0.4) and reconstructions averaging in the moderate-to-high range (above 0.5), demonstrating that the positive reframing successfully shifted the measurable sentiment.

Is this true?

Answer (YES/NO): NO